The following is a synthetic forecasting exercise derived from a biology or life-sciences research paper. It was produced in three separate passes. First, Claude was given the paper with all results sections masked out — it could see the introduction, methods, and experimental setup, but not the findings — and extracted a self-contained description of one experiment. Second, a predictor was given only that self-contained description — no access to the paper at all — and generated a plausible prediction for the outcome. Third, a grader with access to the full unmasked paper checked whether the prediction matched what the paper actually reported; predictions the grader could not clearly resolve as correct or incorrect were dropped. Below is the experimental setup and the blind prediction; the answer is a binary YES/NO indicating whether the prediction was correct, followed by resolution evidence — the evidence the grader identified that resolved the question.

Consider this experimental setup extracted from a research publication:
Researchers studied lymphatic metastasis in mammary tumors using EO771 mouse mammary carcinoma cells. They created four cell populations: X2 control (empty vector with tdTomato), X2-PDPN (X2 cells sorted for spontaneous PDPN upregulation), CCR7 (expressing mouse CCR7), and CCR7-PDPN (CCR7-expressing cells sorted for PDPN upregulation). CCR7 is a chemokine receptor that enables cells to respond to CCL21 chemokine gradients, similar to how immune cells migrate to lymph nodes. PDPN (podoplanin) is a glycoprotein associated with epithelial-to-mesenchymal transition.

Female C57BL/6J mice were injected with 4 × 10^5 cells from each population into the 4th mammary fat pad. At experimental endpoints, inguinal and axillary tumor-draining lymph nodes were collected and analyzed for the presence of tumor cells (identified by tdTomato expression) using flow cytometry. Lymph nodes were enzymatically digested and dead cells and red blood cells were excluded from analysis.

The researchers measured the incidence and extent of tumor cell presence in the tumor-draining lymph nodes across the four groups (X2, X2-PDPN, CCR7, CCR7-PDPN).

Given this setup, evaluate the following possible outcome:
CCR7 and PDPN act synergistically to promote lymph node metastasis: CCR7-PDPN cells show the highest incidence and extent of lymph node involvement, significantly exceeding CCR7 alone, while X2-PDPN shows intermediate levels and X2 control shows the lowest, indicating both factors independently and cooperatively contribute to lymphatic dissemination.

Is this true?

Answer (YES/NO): NO